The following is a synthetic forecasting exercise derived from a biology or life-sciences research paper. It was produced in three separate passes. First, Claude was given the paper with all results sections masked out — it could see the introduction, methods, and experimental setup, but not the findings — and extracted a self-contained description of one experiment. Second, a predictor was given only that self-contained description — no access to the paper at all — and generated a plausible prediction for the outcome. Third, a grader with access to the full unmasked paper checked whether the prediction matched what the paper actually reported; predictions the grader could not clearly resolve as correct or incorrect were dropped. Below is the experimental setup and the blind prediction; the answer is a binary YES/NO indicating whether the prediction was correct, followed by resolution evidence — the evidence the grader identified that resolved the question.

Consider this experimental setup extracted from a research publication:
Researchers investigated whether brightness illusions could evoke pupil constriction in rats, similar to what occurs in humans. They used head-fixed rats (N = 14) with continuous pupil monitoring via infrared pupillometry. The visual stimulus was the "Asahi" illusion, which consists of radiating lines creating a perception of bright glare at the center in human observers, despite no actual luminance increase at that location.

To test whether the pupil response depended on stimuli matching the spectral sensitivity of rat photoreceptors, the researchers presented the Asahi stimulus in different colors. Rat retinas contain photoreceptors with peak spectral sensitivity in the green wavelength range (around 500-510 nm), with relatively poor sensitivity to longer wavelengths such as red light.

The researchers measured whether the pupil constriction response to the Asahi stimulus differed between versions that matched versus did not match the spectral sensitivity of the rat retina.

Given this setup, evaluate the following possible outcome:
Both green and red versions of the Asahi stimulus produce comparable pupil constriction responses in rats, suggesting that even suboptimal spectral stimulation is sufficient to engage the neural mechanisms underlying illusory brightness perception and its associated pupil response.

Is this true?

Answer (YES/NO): NO